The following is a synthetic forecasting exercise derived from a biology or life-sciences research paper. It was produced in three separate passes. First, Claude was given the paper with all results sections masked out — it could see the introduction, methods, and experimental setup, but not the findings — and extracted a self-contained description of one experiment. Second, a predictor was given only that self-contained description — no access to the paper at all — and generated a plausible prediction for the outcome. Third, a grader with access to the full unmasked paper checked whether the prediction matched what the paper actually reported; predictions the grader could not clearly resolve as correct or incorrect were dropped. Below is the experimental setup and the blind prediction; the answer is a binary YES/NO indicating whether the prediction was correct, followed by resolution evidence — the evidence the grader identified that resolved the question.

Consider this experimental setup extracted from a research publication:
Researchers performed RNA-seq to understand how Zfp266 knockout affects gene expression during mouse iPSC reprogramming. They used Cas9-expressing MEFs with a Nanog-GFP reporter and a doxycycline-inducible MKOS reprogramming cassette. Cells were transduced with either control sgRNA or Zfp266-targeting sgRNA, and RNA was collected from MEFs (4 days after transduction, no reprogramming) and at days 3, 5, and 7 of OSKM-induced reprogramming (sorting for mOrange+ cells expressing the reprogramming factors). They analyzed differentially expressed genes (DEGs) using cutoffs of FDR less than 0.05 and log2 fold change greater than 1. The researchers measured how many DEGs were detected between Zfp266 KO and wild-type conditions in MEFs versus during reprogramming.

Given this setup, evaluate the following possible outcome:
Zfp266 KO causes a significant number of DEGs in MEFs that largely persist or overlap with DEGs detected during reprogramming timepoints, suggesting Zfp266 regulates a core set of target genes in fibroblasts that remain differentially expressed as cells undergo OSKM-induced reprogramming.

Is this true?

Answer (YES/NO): NO